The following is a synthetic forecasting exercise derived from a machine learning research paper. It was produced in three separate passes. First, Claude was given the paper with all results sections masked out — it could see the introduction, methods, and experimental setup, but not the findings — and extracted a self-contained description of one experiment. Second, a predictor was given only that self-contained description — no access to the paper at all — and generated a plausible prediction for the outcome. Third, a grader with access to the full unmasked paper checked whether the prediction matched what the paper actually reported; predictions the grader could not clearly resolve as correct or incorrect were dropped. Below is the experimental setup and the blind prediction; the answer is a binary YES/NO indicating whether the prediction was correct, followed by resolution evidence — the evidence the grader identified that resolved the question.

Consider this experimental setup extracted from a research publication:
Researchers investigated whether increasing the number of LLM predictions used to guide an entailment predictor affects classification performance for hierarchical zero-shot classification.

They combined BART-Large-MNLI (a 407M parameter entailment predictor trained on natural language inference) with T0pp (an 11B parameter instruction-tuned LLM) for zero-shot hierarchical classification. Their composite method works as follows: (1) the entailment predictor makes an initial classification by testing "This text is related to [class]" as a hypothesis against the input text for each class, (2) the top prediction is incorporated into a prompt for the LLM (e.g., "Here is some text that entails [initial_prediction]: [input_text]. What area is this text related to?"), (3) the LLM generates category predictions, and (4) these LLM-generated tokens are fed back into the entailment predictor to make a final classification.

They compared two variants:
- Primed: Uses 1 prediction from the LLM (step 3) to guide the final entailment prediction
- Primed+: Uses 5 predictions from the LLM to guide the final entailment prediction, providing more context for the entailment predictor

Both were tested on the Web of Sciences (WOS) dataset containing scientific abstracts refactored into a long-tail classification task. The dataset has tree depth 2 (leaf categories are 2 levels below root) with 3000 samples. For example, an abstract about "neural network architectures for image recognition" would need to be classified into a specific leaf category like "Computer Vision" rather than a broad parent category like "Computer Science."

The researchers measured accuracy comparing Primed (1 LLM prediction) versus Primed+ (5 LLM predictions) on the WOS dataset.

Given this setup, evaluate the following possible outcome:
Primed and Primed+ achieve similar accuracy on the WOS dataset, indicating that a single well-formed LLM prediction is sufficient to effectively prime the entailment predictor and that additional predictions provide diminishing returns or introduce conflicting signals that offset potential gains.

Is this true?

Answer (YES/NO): NO